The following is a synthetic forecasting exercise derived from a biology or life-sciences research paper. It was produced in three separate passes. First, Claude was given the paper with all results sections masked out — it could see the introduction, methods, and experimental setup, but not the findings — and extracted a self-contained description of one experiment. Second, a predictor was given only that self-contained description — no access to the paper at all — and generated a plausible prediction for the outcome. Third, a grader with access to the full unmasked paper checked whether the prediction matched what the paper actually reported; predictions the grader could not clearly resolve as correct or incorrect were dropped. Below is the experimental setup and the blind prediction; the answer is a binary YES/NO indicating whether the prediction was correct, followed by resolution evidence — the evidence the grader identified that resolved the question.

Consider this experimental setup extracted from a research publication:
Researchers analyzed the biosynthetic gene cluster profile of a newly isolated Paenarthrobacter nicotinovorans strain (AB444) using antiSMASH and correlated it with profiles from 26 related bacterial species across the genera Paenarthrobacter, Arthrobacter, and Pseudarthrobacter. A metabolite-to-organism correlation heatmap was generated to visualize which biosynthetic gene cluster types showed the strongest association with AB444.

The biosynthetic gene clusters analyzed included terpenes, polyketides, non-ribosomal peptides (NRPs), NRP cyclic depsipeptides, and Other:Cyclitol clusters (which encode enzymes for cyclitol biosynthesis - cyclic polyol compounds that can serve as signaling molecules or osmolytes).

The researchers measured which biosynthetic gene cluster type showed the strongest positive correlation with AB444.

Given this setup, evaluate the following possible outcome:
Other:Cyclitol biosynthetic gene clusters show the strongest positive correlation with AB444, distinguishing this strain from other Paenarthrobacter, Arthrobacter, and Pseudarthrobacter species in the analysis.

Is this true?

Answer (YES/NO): YES